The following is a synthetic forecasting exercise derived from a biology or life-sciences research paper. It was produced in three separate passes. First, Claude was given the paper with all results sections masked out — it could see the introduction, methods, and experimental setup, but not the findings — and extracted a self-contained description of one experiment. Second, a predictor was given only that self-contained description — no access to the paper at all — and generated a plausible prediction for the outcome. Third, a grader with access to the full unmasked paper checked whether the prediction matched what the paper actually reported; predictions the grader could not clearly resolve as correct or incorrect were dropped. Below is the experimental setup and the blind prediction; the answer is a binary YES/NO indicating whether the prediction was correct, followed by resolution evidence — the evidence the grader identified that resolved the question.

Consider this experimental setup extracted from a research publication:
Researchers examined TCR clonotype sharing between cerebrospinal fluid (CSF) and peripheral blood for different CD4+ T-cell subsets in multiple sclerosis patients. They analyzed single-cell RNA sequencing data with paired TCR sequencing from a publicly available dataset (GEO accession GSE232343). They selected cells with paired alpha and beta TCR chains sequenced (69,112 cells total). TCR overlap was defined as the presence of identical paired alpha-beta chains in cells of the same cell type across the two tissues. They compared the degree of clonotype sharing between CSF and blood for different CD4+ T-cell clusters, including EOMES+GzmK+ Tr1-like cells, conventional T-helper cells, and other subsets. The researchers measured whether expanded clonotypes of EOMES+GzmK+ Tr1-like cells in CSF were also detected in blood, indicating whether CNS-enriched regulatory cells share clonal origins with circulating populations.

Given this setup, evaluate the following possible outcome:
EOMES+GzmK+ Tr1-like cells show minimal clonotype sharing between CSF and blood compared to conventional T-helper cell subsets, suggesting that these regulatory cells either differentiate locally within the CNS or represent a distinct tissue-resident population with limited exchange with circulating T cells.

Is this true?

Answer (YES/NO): NO